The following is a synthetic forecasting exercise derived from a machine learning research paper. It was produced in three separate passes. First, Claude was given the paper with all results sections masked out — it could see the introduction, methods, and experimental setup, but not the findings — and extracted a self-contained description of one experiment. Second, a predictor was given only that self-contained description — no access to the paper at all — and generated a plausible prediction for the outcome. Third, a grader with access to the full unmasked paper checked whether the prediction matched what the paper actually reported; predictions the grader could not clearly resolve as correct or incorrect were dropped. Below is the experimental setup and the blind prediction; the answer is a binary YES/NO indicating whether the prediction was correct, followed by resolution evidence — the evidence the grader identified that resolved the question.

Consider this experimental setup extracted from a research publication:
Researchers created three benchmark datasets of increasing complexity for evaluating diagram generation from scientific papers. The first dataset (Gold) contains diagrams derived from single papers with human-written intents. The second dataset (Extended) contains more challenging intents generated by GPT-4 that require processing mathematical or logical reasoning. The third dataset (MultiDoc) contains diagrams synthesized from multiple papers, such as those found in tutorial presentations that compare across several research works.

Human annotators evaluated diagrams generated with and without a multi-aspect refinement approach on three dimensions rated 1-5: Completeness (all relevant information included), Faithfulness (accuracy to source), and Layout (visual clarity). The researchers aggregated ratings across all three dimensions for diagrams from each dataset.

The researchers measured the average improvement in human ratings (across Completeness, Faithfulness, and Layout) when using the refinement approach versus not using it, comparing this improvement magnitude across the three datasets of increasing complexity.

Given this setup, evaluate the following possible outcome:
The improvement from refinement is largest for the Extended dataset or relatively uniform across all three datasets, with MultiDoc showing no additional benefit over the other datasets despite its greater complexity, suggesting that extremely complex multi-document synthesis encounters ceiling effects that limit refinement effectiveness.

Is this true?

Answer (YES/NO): NO